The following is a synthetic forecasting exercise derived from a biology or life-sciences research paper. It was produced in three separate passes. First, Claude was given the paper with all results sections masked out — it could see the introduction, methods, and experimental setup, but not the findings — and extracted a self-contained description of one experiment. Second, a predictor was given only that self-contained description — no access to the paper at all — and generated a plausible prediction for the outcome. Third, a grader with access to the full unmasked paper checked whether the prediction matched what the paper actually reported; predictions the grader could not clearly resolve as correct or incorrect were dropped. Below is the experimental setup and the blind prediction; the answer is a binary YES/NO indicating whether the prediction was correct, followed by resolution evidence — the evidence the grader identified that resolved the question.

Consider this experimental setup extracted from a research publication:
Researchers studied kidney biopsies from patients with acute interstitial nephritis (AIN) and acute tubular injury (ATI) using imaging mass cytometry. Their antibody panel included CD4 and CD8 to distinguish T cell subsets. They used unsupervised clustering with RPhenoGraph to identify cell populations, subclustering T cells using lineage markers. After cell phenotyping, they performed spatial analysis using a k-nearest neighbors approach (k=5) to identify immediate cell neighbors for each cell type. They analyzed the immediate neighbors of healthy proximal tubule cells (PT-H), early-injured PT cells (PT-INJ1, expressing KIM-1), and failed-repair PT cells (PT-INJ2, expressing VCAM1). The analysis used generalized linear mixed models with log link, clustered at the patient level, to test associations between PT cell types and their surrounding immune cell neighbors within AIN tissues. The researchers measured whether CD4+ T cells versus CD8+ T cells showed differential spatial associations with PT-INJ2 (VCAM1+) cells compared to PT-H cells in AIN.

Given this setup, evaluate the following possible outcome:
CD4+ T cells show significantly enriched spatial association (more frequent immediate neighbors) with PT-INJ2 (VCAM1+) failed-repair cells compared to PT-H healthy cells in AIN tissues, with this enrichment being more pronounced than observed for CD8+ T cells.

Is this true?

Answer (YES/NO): NO